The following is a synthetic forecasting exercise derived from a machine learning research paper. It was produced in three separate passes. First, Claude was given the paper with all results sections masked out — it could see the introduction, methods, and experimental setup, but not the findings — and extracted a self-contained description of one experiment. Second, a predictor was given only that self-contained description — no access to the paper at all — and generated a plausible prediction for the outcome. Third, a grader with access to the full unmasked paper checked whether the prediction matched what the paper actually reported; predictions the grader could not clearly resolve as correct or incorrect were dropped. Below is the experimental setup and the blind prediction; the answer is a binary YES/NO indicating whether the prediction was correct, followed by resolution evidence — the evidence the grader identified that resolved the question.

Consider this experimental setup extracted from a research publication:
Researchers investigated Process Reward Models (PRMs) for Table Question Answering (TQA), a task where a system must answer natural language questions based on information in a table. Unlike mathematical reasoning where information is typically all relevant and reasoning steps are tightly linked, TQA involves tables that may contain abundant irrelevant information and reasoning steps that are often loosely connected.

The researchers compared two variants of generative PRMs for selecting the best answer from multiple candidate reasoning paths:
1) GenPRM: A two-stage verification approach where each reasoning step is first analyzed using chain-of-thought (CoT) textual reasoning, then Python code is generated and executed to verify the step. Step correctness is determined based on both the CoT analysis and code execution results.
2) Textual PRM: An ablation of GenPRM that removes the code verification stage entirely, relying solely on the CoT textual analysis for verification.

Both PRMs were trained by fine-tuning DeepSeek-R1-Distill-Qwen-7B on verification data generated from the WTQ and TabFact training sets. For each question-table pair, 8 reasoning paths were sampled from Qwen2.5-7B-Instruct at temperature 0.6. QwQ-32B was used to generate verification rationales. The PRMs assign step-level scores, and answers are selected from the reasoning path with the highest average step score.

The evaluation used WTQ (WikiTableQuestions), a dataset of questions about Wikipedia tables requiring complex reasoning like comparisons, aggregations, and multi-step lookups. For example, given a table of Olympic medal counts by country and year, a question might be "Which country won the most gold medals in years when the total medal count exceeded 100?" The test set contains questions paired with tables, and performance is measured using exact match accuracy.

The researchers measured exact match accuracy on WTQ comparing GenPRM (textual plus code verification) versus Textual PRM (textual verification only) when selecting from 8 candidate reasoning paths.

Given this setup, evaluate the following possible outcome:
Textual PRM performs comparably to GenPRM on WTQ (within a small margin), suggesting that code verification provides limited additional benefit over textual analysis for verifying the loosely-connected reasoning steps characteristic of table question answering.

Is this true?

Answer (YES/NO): NO